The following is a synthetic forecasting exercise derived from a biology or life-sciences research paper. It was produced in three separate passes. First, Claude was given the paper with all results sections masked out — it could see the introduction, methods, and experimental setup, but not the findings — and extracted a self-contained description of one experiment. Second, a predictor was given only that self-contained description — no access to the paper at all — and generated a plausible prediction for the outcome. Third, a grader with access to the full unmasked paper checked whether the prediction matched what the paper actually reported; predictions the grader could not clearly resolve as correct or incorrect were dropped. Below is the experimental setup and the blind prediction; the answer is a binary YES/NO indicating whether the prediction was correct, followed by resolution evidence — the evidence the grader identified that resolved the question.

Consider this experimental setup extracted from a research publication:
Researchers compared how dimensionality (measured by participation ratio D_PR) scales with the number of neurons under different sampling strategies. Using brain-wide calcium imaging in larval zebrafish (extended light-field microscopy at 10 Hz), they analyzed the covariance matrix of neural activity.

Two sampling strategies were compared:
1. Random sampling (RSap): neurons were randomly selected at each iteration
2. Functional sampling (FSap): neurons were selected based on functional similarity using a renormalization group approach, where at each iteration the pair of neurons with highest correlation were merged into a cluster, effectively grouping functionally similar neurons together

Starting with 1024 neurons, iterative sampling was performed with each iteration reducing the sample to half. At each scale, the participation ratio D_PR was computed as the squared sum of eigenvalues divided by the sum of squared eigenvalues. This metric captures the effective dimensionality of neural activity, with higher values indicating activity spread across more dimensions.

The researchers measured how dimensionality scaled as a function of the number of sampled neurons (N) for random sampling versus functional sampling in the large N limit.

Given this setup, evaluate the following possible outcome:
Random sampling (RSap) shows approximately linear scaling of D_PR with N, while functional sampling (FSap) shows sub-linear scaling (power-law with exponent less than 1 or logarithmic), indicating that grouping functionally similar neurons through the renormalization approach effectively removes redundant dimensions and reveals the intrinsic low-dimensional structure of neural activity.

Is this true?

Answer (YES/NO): NO